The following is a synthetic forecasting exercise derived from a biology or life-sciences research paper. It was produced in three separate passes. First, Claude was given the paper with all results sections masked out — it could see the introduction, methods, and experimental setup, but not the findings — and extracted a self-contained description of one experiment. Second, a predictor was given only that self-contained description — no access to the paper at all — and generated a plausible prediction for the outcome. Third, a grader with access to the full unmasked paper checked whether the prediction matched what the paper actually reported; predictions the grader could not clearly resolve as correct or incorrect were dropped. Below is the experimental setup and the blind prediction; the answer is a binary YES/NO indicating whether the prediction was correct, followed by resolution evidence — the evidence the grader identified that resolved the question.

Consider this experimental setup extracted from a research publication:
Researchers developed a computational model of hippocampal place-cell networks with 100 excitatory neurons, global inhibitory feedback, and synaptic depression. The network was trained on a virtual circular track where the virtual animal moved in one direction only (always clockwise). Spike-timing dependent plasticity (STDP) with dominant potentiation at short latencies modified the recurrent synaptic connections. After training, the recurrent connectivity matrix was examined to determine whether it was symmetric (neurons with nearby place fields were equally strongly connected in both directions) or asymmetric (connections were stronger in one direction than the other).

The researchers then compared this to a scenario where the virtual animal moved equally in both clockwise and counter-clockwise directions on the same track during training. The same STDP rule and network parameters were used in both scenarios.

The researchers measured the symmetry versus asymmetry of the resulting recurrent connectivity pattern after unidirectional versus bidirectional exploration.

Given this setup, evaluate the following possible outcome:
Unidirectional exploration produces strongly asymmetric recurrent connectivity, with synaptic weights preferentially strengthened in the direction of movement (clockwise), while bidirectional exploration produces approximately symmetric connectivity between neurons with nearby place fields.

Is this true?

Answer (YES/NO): YES